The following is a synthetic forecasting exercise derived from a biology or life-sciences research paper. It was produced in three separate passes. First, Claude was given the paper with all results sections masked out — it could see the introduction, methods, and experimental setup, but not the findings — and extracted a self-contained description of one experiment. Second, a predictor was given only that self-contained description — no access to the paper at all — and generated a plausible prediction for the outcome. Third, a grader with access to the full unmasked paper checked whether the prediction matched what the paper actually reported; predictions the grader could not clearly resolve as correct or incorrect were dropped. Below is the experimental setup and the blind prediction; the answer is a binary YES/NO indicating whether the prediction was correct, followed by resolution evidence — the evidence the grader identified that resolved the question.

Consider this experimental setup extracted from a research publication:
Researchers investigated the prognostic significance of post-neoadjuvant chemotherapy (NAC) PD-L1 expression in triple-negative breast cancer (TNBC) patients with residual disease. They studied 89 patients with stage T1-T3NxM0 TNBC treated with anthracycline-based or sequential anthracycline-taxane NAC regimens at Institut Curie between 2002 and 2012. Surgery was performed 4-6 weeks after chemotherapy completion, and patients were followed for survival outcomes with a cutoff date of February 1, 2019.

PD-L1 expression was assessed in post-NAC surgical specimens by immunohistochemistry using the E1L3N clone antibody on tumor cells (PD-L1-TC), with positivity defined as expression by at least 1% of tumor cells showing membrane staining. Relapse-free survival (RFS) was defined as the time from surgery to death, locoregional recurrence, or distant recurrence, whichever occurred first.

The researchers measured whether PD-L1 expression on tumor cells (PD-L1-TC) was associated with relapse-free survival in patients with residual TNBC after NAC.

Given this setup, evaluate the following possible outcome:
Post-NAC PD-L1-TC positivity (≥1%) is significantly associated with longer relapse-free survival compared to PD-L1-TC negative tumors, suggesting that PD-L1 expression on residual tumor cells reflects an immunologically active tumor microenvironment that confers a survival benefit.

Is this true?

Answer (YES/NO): NO